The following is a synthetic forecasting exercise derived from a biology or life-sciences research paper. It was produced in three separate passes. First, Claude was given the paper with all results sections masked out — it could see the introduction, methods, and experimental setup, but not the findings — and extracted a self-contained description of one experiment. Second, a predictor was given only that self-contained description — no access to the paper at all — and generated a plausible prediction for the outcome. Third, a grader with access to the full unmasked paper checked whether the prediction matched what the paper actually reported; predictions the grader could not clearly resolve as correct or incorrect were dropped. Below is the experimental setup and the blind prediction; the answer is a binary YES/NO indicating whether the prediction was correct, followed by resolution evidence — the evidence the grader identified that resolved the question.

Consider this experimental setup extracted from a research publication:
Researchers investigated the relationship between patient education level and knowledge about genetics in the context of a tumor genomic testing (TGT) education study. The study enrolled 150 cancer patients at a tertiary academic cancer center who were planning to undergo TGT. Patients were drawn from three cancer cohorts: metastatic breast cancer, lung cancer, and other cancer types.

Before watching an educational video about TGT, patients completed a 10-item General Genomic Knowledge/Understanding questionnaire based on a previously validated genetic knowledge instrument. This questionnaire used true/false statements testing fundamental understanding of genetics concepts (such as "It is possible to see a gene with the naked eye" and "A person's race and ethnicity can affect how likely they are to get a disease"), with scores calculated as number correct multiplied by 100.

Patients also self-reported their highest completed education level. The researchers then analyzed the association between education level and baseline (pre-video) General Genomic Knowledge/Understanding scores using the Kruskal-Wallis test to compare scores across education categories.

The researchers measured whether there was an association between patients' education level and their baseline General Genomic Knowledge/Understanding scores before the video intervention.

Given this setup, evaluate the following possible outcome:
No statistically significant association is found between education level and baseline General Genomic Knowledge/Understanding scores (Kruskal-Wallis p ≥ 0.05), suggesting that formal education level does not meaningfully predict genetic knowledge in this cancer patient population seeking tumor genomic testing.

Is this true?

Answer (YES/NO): NO